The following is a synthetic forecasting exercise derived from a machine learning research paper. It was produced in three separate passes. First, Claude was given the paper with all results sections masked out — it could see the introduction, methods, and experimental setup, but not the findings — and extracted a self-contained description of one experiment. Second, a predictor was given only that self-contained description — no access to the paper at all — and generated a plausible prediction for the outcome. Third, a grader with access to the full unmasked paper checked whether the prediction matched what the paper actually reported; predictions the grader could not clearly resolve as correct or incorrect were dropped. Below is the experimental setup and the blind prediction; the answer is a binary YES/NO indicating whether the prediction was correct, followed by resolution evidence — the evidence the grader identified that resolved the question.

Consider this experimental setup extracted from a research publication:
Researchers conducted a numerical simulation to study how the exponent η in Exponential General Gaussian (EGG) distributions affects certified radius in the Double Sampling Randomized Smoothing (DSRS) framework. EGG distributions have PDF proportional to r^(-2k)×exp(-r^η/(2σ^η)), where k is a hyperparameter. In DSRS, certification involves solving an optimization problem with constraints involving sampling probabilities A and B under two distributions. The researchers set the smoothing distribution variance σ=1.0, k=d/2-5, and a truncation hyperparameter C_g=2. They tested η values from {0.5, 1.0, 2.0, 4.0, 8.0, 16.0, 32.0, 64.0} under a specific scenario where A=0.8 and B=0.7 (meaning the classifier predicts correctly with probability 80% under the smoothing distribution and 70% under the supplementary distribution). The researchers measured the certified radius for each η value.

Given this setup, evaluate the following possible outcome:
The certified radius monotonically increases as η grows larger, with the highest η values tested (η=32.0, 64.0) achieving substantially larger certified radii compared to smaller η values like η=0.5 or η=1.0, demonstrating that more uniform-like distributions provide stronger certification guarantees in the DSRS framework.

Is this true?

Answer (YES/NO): YES